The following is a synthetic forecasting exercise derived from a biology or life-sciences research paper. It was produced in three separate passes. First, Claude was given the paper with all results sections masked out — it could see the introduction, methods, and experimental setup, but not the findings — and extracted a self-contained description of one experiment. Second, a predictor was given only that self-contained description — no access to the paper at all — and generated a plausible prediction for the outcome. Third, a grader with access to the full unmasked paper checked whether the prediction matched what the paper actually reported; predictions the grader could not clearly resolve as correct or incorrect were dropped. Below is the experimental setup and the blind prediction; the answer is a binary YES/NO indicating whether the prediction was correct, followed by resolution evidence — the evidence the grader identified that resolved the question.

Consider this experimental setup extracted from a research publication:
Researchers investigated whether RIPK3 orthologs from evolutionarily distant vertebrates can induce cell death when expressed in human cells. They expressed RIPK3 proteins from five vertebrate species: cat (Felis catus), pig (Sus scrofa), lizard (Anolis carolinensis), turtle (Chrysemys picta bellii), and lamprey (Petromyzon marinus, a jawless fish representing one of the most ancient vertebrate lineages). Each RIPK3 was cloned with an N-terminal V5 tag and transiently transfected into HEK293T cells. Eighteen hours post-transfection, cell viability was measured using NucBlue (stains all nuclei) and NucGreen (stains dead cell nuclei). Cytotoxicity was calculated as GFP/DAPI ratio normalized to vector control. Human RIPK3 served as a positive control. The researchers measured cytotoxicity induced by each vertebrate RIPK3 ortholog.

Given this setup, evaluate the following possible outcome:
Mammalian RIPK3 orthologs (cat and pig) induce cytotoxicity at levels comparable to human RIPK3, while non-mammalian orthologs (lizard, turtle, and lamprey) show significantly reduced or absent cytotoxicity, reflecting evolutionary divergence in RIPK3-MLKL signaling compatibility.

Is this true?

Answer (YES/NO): NO